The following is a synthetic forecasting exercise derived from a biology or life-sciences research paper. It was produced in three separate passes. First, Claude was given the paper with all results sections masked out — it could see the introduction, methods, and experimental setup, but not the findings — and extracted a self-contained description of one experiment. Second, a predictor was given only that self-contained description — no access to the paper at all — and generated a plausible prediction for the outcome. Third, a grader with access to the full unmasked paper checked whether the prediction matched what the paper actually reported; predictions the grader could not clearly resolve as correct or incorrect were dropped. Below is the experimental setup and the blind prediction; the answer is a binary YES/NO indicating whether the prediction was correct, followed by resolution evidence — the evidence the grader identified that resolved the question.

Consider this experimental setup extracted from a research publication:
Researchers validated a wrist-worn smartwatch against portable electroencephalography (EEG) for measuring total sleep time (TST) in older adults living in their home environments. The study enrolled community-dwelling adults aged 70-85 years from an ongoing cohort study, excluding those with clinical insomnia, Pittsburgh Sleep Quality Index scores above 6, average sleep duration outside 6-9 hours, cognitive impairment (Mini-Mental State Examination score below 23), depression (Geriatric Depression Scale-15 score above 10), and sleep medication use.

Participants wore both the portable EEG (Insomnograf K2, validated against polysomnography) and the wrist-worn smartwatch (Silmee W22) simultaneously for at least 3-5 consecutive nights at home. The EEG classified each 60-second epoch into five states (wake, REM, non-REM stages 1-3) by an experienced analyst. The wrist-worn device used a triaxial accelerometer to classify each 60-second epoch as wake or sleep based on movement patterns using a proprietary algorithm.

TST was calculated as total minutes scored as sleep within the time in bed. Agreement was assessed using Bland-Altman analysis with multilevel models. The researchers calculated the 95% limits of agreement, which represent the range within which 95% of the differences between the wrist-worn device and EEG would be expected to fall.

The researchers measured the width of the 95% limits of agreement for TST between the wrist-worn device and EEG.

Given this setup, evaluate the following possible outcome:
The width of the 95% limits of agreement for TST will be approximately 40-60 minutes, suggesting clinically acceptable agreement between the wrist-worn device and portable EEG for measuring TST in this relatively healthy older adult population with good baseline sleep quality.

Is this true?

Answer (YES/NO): NO